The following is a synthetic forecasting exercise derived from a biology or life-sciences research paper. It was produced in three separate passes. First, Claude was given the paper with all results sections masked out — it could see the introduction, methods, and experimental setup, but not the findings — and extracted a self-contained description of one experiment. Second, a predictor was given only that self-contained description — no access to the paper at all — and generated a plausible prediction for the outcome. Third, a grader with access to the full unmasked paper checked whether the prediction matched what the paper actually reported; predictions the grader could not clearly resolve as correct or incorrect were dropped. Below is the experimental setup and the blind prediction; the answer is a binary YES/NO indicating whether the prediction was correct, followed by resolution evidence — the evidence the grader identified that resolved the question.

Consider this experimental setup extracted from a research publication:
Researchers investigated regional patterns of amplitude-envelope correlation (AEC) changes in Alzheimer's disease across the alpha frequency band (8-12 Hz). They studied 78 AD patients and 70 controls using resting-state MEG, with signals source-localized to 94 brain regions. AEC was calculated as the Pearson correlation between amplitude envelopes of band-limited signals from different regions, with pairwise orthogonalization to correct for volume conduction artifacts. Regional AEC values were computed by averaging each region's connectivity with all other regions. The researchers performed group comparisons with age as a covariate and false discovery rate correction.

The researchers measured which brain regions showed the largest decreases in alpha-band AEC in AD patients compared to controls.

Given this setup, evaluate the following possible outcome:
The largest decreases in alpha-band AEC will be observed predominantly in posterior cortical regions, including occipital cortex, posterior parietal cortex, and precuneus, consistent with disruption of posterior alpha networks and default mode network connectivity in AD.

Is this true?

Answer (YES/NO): NO